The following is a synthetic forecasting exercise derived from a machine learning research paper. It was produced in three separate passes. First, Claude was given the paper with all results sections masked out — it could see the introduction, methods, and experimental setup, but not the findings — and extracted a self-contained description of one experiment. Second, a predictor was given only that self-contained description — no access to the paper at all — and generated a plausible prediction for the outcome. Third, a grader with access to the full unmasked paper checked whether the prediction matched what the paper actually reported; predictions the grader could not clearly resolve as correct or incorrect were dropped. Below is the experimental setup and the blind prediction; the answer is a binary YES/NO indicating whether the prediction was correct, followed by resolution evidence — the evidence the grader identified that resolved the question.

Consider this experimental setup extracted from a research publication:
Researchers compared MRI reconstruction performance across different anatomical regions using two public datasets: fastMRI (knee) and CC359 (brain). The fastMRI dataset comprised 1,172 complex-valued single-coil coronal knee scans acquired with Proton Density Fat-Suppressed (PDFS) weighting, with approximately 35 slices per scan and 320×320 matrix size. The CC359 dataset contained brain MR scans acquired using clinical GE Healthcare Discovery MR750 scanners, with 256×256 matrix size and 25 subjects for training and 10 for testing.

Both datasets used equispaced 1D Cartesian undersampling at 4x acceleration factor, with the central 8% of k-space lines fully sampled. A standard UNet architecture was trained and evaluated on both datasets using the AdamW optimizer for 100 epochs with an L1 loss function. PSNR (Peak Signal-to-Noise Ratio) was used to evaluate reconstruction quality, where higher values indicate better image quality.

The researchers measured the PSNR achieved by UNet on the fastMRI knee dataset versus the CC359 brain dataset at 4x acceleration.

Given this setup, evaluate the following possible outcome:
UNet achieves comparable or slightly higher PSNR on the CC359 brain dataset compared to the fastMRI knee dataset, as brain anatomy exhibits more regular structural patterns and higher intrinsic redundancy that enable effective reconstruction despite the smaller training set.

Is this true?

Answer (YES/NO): NO